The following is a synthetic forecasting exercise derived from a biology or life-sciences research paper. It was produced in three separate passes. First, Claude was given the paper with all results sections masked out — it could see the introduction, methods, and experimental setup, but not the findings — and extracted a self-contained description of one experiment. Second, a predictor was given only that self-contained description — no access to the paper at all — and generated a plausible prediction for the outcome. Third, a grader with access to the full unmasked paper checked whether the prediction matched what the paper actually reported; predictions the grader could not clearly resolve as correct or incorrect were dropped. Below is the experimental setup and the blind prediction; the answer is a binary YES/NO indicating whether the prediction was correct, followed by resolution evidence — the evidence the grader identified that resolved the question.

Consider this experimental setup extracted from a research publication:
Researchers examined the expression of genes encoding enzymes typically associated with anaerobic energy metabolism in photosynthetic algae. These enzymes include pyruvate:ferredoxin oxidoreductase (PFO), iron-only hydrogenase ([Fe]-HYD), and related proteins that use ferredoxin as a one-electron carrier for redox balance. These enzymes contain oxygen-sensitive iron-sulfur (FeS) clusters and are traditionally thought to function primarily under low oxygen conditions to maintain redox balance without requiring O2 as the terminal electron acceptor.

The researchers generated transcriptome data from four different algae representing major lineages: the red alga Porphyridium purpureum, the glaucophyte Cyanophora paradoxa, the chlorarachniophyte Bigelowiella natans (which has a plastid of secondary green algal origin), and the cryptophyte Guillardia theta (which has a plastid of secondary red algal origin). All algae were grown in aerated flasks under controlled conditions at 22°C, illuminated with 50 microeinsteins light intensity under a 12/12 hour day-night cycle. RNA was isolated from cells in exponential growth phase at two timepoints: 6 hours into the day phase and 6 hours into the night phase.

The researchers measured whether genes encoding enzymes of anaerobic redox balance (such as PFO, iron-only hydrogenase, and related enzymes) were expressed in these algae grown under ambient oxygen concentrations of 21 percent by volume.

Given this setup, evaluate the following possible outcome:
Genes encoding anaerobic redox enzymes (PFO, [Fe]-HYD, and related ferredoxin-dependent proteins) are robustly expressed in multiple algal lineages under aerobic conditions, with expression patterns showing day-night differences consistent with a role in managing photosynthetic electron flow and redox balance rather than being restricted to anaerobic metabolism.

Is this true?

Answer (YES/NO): YES